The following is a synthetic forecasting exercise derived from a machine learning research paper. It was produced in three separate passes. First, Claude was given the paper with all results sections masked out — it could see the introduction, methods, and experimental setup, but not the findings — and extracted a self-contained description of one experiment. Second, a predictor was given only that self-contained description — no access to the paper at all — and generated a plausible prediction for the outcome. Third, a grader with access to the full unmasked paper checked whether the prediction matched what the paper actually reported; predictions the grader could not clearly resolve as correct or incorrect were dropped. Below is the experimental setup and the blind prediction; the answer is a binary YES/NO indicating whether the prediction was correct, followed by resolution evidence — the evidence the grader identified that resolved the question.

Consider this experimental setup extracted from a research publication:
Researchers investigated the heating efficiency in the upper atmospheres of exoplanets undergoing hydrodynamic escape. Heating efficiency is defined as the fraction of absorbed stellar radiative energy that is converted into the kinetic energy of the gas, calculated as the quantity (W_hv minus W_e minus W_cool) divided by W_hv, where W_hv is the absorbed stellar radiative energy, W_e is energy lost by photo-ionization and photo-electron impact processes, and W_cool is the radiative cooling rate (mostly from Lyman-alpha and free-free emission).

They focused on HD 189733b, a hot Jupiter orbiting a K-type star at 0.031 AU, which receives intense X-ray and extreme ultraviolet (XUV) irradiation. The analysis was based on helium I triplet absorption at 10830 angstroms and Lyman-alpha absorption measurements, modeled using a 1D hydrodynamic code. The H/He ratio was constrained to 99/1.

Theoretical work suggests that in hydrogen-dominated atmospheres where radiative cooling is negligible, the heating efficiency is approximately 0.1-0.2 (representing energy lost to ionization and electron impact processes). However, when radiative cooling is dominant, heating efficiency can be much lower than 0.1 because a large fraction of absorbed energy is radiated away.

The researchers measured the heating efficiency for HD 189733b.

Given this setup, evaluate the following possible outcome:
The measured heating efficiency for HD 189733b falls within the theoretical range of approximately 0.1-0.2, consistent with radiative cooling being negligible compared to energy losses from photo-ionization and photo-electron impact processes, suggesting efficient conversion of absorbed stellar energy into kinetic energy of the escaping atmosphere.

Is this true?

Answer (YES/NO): NO